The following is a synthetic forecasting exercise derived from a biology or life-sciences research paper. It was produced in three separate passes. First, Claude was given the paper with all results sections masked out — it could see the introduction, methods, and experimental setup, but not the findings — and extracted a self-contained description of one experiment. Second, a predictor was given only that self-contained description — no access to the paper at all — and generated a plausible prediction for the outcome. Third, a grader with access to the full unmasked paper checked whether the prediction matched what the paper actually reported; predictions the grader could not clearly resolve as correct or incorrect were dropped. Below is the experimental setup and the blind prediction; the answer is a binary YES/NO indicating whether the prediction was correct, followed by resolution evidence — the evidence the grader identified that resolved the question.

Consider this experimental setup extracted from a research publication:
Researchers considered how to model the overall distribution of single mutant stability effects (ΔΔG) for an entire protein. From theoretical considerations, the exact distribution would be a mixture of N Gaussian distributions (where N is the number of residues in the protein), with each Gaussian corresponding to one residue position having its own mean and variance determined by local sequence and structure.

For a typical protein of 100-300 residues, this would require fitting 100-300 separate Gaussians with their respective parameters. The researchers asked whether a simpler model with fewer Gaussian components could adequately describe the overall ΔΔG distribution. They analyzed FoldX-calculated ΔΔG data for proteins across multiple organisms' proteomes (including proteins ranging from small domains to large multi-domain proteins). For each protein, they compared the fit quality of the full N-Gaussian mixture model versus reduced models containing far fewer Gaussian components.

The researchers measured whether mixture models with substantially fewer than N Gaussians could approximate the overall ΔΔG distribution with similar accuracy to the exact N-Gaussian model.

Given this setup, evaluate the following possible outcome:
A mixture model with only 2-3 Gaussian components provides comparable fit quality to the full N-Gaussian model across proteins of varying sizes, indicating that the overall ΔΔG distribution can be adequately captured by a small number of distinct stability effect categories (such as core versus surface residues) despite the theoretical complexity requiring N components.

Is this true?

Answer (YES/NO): YES